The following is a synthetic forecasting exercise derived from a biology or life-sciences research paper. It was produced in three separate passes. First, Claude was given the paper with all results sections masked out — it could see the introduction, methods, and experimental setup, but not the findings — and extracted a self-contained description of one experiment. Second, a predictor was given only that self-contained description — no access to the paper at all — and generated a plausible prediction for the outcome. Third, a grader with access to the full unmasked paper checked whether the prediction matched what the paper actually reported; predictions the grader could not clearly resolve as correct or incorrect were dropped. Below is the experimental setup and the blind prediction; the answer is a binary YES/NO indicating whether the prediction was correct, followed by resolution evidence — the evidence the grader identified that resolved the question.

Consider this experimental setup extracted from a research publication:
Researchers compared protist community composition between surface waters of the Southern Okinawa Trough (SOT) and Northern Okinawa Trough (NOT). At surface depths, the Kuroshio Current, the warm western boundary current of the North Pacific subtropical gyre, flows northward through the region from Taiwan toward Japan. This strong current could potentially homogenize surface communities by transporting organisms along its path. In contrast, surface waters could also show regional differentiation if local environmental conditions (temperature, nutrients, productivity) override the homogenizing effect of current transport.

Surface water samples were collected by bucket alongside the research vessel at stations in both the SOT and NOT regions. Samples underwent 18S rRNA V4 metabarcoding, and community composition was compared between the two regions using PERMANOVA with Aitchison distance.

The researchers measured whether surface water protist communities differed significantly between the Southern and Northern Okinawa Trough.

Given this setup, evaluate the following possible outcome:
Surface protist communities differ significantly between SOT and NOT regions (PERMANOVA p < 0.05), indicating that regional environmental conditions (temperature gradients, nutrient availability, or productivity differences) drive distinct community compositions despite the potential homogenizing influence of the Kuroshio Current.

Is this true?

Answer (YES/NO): YES